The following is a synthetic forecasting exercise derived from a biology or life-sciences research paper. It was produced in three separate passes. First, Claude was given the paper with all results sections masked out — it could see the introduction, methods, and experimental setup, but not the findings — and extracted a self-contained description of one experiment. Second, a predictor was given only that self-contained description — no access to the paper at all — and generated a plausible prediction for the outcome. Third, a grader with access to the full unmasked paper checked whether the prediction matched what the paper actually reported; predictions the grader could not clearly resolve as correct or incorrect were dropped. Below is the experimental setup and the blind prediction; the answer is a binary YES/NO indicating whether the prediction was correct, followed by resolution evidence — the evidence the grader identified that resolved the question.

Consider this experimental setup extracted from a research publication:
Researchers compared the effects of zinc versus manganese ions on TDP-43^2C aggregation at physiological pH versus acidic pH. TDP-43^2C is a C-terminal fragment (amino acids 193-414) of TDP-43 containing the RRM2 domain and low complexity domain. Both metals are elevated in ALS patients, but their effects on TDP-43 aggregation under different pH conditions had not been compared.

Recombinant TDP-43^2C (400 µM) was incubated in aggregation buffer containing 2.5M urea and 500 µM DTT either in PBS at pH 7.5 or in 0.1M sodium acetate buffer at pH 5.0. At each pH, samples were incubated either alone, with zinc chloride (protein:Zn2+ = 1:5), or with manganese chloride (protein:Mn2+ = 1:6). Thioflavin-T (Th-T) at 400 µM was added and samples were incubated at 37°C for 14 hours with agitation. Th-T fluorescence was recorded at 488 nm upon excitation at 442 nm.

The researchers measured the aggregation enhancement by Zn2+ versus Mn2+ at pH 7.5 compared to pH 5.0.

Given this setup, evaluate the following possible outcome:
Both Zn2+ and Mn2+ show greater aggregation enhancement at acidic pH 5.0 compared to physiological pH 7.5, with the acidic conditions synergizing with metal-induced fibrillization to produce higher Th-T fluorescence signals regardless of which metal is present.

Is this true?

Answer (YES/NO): NO